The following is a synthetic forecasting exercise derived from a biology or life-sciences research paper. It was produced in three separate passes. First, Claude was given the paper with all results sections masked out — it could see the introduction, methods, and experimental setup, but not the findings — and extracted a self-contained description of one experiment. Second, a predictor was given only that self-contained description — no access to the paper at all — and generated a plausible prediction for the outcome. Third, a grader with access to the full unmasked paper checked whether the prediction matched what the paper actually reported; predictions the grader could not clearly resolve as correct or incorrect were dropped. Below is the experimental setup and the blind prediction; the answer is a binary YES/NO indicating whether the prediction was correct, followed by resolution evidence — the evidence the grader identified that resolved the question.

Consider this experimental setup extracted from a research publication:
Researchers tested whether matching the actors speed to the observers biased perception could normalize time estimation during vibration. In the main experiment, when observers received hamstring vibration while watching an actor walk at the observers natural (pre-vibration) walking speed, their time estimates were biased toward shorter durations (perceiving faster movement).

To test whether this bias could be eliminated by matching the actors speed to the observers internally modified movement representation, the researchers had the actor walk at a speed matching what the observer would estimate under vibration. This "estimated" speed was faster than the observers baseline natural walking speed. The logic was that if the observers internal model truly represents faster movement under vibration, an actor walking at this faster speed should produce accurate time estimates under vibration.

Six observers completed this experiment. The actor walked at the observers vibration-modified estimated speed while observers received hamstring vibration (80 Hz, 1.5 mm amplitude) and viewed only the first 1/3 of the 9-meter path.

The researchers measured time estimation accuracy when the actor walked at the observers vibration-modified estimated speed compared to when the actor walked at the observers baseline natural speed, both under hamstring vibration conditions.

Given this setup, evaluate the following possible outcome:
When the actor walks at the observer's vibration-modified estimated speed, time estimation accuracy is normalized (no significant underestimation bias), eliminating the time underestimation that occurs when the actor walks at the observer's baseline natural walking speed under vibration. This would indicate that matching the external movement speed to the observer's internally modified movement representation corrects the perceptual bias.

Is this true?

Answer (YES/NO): NO